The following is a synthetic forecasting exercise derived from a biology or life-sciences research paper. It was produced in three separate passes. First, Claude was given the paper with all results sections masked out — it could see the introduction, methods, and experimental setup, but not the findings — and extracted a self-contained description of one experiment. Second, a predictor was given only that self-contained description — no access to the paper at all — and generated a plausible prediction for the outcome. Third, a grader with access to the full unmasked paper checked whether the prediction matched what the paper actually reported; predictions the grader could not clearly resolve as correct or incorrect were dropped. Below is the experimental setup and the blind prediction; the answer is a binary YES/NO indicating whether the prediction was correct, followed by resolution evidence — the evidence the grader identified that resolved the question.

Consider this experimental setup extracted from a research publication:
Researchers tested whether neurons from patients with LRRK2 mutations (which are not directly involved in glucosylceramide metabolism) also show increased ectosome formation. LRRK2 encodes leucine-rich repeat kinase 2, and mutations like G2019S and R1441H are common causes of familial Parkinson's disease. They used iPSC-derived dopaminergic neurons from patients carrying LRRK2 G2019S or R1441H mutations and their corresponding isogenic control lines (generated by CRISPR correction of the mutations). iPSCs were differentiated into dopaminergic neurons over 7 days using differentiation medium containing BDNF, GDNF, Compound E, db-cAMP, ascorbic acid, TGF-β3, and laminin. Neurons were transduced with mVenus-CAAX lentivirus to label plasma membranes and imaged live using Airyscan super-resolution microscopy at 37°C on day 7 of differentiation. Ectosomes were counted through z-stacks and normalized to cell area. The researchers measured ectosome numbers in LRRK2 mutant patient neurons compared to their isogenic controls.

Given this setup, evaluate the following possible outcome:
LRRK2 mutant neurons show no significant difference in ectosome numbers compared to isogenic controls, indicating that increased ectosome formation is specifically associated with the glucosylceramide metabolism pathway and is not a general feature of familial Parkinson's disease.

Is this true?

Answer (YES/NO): NO